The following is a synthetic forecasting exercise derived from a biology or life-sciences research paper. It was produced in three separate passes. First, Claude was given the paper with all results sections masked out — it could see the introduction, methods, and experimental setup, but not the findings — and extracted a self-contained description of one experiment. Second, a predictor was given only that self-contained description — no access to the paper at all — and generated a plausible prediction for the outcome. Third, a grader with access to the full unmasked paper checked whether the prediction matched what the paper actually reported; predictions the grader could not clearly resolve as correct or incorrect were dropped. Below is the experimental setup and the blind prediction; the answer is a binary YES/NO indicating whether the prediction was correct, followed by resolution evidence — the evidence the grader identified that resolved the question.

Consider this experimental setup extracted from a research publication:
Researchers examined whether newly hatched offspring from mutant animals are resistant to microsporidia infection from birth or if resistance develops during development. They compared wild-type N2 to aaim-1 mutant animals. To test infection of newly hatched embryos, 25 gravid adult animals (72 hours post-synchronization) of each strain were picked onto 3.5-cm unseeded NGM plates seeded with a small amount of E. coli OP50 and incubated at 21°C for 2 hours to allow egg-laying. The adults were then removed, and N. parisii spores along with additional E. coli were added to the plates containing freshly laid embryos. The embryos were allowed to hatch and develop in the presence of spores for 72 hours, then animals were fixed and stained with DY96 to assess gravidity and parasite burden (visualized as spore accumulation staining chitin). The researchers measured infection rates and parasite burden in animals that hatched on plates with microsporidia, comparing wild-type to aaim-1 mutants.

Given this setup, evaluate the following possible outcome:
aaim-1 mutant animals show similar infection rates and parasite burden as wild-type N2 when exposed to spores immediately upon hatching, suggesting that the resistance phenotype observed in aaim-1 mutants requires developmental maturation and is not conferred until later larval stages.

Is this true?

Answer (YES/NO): NO